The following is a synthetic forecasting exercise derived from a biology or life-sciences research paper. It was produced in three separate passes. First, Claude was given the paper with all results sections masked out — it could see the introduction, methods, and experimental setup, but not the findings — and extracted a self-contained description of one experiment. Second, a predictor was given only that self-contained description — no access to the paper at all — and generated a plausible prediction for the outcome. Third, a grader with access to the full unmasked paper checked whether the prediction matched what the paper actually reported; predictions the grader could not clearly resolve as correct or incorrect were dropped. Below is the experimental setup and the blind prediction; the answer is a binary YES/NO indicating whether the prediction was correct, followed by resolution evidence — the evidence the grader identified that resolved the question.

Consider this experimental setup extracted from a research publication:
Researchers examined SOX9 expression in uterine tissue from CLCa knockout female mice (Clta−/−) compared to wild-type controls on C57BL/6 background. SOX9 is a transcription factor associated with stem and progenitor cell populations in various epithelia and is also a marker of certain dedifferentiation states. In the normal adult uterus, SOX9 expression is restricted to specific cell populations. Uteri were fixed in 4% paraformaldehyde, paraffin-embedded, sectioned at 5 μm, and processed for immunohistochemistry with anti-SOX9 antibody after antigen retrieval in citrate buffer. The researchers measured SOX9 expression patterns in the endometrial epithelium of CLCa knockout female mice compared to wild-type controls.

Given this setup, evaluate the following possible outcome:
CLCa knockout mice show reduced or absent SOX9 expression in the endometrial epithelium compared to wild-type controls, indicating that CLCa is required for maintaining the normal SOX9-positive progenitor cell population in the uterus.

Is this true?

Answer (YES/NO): NO